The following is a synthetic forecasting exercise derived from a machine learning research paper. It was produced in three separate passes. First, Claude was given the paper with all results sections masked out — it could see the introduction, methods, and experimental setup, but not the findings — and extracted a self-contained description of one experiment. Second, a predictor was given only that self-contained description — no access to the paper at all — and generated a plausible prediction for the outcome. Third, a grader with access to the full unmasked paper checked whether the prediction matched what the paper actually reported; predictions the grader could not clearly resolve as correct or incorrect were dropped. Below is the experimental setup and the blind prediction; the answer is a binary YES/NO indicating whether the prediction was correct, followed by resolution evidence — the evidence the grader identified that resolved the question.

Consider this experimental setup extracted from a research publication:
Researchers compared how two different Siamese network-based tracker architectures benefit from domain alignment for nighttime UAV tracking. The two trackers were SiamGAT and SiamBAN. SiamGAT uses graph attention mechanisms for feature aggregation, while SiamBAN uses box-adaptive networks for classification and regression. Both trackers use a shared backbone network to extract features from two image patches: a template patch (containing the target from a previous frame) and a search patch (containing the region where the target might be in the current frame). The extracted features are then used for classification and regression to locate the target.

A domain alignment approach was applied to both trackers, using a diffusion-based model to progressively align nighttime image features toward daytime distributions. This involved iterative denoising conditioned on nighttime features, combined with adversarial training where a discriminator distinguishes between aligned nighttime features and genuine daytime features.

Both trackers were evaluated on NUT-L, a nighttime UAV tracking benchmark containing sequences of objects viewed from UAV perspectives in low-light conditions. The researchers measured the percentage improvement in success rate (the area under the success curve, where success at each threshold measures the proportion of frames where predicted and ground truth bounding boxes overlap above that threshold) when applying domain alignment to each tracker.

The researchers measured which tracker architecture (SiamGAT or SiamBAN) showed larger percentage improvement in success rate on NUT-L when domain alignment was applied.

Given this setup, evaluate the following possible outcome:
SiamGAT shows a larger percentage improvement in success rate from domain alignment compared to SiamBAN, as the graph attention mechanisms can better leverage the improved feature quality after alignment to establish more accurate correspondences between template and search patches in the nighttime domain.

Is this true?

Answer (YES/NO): NO